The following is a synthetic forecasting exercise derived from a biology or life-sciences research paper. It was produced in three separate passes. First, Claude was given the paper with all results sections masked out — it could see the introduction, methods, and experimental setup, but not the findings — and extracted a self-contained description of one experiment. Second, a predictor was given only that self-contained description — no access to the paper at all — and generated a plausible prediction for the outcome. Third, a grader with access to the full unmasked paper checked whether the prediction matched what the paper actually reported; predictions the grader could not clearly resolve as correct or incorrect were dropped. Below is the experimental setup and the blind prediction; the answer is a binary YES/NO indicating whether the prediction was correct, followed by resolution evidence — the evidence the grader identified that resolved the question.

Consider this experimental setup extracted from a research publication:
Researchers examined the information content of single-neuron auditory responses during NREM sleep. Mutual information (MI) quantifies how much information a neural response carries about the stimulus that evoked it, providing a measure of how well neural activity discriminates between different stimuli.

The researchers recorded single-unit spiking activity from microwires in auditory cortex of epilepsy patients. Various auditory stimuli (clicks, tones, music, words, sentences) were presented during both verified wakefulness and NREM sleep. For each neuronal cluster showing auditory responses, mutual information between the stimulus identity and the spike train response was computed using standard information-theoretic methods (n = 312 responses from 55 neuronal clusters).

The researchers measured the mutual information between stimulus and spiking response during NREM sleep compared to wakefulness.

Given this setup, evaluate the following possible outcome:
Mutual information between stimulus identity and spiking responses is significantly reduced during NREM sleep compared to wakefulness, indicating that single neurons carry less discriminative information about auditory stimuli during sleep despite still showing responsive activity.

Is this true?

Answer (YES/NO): NO